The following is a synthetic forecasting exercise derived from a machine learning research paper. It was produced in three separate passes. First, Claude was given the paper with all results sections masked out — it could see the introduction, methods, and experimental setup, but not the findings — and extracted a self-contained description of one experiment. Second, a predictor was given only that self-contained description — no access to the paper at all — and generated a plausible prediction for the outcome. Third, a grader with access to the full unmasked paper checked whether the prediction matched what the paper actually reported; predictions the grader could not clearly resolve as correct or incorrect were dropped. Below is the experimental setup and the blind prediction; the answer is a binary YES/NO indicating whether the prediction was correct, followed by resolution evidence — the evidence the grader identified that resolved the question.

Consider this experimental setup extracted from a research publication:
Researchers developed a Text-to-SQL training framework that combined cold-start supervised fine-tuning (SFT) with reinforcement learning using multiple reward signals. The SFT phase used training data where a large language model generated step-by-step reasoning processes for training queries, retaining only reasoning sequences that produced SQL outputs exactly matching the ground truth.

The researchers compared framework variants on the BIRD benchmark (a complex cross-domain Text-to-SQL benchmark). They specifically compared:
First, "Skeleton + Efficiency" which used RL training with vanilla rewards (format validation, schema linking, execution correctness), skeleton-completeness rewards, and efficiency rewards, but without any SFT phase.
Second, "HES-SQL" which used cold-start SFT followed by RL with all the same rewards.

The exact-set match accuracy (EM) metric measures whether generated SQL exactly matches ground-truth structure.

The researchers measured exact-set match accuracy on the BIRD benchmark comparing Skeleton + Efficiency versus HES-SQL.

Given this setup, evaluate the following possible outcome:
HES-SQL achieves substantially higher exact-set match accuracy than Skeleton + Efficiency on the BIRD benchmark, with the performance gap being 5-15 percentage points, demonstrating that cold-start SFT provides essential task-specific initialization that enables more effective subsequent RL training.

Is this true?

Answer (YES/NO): NO